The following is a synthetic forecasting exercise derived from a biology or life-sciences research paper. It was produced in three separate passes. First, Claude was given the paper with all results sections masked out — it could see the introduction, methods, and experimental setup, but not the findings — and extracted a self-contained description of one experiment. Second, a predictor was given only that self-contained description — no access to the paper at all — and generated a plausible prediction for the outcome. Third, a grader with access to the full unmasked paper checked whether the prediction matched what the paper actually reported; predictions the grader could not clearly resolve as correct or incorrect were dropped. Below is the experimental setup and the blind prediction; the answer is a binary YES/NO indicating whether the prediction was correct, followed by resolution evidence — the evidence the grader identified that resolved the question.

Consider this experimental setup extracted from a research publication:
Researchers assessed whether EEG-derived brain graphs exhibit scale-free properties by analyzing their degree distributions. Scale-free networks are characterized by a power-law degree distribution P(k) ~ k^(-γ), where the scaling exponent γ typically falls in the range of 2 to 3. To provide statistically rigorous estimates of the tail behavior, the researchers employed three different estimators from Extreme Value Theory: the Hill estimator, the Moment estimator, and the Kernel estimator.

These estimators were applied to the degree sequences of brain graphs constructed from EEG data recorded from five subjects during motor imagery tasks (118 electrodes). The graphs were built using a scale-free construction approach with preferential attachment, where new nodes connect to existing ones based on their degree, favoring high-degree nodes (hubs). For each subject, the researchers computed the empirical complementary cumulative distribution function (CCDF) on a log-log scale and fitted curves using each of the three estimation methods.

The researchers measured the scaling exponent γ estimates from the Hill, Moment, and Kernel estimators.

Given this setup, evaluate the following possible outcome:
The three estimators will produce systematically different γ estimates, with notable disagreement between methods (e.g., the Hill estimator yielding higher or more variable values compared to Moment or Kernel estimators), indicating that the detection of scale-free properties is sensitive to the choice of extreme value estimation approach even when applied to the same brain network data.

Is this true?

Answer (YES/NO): NO